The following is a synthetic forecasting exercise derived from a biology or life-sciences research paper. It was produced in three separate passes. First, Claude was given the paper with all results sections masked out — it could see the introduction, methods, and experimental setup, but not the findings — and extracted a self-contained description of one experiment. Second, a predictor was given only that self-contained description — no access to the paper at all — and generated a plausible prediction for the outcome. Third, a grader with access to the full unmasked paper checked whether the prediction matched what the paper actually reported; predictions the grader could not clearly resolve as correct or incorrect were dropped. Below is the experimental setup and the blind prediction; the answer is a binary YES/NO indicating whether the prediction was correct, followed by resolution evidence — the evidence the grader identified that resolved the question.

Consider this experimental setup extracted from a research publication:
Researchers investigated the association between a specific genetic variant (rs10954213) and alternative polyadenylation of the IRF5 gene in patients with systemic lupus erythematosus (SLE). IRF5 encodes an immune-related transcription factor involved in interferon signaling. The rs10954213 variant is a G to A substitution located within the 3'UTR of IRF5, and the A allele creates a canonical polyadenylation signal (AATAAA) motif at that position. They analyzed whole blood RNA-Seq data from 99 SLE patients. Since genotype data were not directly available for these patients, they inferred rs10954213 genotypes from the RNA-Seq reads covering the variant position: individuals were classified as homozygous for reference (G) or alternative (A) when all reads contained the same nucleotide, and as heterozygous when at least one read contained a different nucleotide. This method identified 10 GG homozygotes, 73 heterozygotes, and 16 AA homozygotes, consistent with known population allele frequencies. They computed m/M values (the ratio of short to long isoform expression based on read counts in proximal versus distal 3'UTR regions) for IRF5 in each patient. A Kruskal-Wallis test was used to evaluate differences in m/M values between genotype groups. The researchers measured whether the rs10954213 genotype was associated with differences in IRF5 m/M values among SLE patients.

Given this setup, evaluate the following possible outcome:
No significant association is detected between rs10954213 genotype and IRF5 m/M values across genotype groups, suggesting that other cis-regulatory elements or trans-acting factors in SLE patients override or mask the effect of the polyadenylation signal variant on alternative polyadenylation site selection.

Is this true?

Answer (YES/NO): NO